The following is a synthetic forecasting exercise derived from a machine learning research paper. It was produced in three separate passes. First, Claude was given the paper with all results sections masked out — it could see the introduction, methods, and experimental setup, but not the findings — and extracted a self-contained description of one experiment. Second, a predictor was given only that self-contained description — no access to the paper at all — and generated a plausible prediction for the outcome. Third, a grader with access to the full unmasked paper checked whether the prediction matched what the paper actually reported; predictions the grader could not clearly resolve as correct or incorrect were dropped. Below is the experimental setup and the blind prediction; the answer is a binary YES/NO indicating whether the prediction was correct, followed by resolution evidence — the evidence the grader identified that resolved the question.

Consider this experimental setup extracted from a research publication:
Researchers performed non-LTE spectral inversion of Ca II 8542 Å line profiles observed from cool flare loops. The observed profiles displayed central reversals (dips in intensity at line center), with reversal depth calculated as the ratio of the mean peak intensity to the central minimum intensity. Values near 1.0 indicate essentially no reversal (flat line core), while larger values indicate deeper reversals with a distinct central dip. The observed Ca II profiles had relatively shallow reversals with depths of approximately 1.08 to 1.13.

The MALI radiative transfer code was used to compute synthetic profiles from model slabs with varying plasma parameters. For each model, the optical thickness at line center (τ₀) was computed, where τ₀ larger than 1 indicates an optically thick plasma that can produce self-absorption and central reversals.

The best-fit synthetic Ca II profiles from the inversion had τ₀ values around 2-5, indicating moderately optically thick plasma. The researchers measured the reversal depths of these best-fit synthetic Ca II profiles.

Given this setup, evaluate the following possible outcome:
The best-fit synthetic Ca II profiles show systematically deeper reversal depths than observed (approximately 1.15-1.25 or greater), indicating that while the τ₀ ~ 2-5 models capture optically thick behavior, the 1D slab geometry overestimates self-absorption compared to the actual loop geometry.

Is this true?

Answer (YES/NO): NO